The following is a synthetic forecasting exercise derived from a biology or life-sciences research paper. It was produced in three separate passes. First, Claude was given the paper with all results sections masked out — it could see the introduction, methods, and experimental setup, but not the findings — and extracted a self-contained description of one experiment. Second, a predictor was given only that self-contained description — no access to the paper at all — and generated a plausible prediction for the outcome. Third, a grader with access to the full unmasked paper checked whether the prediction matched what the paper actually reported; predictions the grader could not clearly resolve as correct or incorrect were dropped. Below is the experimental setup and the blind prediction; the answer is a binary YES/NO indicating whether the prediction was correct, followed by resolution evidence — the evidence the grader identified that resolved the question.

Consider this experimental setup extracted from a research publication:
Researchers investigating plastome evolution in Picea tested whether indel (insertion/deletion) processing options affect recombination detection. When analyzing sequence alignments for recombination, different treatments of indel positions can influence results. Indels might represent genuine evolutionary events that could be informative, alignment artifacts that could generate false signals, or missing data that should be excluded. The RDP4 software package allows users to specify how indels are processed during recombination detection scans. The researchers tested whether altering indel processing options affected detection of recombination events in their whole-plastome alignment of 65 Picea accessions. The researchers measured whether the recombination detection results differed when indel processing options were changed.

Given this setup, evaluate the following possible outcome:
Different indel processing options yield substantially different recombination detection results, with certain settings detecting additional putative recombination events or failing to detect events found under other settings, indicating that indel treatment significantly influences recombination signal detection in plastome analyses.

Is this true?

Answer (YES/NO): NO